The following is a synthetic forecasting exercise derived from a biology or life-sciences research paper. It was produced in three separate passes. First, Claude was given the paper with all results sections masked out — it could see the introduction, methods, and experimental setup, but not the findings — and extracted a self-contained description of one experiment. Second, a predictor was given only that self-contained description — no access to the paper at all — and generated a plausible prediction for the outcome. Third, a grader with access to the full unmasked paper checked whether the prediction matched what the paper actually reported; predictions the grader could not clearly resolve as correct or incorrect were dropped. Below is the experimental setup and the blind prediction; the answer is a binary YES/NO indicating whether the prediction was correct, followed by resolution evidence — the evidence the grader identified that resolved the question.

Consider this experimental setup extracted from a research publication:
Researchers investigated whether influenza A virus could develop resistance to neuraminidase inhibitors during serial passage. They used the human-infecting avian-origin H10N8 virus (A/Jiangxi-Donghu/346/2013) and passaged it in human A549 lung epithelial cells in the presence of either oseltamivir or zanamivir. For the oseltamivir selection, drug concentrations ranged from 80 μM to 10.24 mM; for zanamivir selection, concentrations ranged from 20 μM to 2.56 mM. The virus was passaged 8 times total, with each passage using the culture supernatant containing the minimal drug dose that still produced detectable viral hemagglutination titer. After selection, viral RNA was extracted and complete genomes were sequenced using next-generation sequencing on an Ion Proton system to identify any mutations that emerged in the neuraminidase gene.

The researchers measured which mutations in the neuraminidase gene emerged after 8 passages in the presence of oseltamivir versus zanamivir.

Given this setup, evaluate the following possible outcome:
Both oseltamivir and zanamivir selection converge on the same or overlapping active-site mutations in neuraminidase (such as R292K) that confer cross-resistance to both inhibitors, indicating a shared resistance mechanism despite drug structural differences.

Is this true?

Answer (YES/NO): NO